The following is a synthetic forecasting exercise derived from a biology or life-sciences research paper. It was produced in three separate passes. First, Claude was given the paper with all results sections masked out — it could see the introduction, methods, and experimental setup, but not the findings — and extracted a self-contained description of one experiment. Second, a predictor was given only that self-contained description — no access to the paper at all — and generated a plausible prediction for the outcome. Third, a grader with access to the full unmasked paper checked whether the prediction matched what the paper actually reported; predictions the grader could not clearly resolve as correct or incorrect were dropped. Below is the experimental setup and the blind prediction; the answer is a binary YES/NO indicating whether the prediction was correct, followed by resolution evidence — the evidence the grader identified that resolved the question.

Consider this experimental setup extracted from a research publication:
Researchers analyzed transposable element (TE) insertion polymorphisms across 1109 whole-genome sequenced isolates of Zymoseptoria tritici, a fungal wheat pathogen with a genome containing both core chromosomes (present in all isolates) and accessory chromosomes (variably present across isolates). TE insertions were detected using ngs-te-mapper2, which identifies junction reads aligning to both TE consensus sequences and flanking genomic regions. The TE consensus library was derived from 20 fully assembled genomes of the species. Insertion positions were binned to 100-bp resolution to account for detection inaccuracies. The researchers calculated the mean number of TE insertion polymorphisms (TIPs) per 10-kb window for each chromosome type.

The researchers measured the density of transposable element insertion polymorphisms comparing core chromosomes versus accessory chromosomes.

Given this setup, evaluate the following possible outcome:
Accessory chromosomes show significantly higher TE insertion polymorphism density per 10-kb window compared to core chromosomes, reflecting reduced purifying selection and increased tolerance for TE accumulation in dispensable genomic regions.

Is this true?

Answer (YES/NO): YES